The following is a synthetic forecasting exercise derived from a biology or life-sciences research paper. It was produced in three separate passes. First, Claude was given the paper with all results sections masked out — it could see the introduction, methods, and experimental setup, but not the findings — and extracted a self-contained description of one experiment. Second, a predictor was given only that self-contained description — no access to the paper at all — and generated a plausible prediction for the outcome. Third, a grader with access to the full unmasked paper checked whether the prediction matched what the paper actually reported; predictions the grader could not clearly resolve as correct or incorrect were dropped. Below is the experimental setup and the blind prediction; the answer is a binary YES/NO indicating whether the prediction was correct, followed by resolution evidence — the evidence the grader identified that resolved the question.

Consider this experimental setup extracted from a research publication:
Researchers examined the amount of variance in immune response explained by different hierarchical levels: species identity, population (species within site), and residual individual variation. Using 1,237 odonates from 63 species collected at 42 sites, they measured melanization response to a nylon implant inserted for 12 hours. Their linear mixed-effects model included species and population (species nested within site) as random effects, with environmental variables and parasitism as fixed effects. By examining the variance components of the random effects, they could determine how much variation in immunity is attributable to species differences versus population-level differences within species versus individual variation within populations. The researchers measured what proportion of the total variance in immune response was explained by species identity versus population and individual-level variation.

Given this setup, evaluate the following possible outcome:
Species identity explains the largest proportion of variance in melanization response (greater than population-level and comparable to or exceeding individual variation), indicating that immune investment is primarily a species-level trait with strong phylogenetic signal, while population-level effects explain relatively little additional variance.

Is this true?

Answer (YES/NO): NO